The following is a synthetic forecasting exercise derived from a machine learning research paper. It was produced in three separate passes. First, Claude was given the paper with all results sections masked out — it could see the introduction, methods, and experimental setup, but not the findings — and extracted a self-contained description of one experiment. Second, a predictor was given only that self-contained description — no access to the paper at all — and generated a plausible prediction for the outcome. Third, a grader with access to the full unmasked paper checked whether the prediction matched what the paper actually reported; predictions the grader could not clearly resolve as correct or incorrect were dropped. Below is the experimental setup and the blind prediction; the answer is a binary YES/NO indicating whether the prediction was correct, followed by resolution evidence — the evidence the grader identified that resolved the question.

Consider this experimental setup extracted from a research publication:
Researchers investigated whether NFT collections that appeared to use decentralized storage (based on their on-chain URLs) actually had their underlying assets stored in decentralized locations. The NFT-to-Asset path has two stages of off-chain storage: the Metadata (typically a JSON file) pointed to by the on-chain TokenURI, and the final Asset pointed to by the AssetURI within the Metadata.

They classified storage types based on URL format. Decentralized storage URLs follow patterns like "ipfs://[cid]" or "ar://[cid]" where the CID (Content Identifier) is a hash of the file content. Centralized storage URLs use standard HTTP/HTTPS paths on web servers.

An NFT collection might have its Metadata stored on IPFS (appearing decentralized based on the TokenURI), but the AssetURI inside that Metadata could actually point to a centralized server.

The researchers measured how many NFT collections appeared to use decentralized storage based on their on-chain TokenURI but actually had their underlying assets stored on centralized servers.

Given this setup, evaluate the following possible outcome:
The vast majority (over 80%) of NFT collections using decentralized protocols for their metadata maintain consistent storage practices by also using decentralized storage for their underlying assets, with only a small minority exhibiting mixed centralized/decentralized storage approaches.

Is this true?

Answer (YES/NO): YES